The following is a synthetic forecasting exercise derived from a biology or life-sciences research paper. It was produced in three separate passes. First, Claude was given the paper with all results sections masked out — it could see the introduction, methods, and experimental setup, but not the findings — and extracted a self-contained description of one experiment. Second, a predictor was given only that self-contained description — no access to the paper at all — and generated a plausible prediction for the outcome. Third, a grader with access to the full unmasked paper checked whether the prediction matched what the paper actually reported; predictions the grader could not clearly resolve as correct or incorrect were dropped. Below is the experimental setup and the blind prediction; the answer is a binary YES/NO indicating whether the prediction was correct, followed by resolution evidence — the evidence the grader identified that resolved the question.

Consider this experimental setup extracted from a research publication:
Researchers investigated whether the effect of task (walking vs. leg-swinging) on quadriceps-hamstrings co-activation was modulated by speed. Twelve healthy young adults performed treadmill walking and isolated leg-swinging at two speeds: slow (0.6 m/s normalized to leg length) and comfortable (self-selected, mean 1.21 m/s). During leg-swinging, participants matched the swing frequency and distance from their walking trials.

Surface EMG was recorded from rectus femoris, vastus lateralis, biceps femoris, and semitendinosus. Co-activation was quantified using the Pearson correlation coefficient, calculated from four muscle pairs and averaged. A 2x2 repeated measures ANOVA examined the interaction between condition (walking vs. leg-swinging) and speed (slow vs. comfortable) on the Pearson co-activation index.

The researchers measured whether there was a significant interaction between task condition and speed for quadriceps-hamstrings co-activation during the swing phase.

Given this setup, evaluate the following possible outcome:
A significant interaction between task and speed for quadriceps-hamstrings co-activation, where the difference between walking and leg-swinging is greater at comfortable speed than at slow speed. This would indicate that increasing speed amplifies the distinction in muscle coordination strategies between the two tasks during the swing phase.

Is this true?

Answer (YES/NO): NO